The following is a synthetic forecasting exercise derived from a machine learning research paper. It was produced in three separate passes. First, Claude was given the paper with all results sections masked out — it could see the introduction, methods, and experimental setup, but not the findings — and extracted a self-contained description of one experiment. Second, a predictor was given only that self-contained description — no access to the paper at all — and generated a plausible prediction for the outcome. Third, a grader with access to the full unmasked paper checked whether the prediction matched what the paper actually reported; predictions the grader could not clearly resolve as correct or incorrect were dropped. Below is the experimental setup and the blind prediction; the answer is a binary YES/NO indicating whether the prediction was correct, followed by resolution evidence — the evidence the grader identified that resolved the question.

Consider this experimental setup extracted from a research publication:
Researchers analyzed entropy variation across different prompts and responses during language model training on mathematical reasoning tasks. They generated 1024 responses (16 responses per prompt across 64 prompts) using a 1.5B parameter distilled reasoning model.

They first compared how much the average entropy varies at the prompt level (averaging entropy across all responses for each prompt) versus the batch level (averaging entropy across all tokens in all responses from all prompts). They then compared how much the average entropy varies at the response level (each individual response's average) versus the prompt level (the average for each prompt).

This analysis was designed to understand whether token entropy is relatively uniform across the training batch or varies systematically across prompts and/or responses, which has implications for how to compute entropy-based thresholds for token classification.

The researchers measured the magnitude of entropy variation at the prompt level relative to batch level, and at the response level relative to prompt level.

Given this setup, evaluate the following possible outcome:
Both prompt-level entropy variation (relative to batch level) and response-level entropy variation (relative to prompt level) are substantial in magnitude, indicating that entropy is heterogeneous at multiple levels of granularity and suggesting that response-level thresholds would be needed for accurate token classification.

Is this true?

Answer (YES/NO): YES